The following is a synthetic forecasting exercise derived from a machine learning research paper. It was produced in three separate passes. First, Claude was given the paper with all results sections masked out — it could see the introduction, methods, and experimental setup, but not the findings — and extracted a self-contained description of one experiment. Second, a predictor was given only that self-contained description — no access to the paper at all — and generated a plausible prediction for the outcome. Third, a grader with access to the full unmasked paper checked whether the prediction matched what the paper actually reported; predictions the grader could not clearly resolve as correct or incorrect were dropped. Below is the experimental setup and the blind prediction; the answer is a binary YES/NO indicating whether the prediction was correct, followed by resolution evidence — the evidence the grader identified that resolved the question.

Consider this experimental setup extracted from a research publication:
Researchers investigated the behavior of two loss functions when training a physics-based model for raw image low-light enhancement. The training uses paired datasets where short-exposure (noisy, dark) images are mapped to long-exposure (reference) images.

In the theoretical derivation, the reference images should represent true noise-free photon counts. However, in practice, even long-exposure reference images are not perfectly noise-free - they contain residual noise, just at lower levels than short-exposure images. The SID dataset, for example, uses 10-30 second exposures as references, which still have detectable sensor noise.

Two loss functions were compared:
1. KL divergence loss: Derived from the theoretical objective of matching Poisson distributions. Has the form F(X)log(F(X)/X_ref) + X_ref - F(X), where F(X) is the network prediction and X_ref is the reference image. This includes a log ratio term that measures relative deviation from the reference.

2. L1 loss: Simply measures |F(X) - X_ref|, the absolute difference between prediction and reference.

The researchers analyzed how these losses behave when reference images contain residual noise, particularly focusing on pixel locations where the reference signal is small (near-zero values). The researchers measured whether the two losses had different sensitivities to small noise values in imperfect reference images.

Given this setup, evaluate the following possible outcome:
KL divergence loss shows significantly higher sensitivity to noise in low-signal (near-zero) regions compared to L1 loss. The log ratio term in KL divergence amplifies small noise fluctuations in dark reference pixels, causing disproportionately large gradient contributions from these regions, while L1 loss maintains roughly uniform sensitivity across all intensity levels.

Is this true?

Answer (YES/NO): NO